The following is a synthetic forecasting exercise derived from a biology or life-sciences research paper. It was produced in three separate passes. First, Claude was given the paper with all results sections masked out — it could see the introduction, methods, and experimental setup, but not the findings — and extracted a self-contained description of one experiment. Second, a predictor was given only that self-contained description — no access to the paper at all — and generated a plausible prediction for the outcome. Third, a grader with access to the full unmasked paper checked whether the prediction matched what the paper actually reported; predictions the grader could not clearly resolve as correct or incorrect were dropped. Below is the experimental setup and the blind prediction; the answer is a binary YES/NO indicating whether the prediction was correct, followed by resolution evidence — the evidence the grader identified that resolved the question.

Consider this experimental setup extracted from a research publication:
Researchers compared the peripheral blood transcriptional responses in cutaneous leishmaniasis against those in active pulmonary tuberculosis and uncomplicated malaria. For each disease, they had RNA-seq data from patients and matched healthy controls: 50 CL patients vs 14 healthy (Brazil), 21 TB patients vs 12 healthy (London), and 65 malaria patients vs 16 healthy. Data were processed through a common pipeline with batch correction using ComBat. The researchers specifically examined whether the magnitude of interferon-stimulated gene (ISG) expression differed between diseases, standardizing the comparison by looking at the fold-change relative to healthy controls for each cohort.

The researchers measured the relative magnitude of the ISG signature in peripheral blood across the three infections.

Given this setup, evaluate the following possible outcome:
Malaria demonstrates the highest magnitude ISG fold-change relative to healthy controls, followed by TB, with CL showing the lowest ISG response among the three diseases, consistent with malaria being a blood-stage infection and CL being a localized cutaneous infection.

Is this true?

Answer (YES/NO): YES